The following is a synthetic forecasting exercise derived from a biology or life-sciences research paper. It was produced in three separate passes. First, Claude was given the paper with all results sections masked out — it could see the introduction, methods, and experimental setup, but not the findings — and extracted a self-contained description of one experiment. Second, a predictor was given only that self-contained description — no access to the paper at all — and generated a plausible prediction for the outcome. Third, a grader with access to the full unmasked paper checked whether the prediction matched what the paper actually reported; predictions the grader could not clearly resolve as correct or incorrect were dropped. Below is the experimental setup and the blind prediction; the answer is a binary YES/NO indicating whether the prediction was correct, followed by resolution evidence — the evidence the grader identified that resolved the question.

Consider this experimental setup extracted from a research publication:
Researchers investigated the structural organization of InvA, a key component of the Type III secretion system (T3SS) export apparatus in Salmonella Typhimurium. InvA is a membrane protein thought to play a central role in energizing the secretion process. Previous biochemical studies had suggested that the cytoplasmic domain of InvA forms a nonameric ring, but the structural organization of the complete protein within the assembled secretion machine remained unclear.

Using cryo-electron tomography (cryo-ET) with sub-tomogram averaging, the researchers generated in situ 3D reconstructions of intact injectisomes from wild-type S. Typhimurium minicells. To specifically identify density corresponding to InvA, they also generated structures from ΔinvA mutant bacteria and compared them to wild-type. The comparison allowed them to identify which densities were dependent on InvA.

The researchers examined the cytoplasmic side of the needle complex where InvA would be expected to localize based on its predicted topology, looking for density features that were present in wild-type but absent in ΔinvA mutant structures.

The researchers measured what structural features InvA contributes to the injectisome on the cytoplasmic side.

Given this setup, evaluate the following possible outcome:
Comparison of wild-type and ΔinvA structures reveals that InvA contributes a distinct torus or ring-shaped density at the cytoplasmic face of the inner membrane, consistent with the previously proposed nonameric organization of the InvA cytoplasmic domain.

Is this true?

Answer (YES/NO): NO